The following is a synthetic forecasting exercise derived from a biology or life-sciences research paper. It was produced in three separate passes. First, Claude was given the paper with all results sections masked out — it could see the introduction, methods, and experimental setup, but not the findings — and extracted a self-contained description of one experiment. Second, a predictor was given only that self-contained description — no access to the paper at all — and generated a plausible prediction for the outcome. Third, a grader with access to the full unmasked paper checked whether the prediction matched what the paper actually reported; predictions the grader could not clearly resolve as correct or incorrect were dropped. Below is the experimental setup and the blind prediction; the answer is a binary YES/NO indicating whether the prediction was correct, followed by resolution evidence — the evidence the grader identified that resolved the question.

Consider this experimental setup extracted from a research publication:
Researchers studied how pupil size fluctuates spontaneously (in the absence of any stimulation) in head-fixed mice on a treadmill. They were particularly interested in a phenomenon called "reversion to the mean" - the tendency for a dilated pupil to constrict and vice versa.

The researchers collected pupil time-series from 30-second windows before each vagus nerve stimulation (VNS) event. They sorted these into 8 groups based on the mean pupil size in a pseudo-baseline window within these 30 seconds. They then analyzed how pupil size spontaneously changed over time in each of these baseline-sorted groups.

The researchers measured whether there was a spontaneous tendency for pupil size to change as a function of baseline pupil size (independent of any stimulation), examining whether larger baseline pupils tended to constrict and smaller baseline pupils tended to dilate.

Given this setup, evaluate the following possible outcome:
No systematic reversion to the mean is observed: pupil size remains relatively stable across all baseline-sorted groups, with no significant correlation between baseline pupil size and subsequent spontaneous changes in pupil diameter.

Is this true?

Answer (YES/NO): NO